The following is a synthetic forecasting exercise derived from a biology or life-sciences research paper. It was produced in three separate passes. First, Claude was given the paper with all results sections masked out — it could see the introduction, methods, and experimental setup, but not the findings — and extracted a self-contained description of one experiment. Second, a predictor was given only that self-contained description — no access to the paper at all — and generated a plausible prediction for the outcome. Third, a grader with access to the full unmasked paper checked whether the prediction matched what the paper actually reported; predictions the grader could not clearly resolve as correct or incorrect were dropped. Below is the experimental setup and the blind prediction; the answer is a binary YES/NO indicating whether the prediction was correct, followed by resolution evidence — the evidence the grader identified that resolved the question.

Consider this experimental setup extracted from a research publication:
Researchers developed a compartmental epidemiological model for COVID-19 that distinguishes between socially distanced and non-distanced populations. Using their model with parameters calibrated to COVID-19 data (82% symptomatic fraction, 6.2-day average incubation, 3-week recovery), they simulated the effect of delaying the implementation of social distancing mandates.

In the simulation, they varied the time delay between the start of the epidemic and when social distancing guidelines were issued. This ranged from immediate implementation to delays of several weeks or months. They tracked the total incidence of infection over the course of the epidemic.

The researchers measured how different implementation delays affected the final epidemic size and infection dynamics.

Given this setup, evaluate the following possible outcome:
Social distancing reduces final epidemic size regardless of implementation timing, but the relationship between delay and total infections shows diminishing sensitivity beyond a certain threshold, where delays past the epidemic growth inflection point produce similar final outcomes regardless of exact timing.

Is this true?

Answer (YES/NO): NO